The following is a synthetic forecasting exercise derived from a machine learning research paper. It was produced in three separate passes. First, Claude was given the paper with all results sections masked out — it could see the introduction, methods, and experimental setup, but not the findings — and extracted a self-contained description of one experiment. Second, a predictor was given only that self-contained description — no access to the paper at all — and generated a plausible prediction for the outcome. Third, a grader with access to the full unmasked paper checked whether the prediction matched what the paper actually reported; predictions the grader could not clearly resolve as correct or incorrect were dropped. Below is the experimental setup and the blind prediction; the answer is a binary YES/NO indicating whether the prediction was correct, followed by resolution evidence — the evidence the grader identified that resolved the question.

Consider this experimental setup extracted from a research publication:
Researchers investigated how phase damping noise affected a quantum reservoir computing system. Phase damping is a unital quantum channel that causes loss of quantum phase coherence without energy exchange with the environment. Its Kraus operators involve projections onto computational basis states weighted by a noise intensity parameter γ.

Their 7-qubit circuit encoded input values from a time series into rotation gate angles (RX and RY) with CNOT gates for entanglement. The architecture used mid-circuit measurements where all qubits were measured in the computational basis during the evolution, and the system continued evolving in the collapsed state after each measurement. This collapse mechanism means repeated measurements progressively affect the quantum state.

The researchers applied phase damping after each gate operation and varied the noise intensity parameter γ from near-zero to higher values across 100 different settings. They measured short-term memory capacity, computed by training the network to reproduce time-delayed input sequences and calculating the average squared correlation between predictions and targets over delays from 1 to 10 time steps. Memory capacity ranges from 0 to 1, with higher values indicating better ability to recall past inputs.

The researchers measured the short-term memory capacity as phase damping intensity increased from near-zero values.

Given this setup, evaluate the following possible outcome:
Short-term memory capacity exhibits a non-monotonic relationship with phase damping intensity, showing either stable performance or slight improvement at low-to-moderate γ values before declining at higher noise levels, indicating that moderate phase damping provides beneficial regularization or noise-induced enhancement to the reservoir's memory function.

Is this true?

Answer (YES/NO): NO